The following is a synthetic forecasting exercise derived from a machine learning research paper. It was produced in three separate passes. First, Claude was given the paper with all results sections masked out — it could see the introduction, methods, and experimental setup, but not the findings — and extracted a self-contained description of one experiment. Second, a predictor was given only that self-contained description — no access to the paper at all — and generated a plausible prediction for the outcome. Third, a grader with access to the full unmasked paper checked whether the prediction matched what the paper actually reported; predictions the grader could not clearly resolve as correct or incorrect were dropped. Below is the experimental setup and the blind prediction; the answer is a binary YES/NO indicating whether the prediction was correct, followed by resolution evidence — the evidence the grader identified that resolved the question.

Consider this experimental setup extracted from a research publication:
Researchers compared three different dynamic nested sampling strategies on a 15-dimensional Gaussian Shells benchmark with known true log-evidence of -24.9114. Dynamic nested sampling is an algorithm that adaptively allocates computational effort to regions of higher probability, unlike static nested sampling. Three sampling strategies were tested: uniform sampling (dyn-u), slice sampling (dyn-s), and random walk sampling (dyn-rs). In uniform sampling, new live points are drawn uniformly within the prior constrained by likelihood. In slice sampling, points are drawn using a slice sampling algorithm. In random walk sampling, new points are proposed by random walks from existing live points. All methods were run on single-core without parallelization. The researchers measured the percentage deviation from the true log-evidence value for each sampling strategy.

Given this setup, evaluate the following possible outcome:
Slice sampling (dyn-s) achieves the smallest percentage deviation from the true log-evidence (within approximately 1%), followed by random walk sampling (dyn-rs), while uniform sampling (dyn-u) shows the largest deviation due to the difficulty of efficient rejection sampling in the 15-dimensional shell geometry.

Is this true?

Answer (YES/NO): NO